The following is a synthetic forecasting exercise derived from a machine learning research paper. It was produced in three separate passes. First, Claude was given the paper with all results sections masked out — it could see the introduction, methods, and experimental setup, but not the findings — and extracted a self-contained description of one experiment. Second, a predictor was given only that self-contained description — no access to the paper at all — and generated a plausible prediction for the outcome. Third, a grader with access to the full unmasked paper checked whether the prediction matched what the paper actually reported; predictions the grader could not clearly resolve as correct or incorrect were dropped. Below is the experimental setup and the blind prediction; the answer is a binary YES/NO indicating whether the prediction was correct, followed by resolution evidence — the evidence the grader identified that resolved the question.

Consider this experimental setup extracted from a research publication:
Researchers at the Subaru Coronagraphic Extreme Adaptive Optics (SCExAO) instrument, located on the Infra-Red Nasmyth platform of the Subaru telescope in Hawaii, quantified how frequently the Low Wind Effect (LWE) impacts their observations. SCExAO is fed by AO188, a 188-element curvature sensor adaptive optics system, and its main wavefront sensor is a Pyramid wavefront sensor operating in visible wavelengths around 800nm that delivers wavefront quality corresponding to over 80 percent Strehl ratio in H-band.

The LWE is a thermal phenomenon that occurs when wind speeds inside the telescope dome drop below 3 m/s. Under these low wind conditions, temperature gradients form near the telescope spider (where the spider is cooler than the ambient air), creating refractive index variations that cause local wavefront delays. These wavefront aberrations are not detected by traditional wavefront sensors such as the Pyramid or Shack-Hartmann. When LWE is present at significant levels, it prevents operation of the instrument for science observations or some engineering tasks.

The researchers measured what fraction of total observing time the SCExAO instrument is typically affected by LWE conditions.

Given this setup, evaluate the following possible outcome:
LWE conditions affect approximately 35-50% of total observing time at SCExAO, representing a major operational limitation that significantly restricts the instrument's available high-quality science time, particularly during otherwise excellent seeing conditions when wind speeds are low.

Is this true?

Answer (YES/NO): NO